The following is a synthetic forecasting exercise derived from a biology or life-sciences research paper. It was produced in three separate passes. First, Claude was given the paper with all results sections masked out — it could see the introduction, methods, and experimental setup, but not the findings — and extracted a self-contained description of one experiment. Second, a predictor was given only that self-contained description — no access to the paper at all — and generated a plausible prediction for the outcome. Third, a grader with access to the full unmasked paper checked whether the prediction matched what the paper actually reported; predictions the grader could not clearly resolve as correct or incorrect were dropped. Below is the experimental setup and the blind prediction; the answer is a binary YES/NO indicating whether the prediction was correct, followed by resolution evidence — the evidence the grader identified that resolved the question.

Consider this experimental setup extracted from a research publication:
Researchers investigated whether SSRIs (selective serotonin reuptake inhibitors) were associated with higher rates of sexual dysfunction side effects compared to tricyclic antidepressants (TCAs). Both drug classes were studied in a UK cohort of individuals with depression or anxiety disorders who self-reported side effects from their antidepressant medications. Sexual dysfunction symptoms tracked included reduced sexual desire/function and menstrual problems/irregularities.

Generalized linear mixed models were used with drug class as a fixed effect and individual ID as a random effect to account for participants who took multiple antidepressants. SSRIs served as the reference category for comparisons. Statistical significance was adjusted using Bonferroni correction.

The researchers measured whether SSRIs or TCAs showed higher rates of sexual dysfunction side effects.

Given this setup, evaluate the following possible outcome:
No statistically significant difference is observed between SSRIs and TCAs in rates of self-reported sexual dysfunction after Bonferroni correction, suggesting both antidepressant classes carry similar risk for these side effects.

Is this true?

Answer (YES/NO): NO